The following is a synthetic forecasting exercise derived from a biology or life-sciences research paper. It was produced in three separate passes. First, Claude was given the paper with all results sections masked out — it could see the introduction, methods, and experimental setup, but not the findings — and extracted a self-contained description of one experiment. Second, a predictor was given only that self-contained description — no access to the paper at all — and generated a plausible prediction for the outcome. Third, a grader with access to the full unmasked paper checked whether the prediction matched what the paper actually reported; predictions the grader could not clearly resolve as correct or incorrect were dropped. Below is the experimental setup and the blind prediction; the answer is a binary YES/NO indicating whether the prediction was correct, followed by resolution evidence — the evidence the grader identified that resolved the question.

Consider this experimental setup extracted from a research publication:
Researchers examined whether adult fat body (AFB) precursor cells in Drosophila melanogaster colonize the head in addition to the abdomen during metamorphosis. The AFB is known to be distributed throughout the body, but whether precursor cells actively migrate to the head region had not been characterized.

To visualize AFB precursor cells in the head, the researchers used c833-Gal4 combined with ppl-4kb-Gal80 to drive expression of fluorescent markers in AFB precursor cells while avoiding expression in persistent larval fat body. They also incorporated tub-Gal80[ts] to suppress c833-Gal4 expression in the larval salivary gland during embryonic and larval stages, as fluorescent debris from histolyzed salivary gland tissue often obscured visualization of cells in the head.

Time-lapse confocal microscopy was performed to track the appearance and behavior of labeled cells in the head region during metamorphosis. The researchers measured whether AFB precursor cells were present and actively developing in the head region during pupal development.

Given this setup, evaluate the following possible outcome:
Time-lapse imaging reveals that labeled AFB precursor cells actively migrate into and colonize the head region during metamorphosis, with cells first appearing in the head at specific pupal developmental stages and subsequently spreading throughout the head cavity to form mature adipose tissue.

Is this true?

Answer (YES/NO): YES